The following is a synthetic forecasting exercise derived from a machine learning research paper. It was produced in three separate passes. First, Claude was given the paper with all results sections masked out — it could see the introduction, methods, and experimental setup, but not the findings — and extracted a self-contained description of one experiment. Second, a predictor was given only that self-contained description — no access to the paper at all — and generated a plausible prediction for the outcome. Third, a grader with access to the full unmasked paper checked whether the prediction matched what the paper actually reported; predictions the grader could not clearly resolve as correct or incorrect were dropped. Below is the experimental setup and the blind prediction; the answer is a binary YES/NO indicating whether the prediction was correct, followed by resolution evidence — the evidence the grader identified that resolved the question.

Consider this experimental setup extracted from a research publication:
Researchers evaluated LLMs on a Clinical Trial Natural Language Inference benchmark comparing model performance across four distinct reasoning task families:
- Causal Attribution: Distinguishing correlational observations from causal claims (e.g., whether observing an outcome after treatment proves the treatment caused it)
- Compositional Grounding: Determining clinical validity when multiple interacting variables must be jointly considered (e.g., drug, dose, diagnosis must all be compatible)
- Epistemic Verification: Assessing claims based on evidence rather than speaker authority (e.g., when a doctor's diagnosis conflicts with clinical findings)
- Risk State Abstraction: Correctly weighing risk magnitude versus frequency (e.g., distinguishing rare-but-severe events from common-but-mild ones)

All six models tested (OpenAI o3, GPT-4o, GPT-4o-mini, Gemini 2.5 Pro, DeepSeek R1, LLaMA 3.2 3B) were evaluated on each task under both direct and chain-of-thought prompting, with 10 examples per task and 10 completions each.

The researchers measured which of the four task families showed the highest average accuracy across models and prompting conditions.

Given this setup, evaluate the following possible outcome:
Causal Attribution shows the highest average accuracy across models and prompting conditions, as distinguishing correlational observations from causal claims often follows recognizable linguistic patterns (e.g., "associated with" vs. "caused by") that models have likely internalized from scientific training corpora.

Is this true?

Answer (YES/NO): YES